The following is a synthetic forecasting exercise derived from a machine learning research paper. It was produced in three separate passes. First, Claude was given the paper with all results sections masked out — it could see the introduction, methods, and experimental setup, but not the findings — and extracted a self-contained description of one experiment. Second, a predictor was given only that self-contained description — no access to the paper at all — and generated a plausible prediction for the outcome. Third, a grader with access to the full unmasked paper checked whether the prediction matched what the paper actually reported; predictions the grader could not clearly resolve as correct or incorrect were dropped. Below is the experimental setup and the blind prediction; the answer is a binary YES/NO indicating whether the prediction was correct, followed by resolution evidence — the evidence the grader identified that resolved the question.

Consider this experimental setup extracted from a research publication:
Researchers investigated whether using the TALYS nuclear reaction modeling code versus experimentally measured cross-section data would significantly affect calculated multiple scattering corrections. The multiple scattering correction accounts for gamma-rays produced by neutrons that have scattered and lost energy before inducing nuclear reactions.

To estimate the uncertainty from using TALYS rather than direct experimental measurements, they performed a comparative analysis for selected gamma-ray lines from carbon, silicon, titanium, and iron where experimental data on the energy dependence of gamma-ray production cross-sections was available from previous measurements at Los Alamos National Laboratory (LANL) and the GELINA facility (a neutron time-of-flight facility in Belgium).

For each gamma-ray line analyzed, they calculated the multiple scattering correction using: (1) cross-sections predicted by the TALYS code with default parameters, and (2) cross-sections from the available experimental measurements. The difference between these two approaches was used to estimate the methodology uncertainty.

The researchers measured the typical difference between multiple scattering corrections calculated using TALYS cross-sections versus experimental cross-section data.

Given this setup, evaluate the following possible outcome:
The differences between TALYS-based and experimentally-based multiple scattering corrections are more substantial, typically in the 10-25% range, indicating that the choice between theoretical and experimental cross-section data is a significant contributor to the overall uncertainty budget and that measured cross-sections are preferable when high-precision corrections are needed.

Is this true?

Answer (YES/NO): NO